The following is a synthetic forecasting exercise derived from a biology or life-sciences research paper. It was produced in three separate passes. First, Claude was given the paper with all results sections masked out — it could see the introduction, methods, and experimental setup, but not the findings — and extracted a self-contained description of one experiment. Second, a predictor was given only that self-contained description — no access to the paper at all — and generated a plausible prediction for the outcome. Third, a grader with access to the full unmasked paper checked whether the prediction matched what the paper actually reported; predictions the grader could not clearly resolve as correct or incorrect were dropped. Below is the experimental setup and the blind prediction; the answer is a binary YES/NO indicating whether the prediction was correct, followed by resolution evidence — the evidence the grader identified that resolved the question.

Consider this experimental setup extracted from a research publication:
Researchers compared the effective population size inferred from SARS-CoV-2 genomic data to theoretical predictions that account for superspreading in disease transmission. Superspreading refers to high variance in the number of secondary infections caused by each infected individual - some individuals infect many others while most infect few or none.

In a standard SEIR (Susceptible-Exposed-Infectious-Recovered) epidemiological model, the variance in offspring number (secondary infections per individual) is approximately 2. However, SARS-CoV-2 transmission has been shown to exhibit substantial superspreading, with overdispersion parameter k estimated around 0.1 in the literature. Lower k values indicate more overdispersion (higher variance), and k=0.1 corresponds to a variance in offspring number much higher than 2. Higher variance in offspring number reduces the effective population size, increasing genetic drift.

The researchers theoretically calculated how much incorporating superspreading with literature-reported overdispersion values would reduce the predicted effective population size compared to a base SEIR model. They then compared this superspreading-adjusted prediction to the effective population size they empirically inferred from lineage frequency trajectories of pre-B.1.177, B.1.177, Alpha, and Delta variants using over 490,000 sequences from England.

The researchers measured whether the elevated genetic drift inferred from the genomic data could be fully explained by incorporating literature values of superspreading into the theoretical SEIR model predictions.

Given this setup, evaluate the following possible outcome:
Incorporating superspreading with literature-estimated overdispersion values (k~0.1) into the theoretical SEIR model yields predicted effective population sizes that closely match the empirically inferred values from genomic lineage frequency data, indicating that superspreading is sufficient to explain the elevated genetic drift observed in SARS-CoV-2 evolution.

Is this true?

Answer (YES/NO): NO